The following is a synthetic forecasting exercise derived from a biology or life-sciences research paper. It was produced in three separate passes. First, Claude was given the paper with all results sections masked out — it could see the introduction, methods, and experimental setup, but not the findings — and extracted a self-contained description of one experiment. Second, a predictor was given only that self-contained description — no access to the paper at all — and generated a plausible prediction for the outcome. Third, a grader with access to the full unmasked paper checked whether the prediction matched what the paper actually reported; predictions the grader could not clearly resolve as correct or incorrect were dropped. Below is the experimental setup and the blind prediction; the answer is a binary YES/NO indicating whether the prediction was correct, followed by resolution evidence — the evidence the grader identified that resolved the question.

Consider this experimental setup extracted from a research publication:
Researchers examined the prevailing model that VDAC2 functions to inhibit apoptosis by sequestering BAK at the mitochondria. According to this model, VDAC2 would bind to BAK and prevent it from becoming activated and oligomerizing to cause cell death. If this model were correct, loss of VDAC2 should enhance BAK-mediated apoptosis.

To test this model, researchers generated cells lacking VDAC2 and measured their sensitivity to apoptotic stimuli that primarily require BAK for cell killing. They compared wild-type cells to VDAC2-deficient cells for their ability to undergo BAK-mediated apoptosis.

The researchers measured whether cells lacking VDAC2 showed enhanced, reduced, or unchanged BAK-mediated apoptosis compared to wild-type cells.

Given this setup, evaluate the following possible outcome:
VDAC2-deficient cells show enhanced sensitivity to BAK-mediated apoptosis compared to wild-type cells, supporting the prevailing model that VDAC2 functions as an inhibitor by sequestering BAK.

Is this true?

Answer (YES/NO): NO